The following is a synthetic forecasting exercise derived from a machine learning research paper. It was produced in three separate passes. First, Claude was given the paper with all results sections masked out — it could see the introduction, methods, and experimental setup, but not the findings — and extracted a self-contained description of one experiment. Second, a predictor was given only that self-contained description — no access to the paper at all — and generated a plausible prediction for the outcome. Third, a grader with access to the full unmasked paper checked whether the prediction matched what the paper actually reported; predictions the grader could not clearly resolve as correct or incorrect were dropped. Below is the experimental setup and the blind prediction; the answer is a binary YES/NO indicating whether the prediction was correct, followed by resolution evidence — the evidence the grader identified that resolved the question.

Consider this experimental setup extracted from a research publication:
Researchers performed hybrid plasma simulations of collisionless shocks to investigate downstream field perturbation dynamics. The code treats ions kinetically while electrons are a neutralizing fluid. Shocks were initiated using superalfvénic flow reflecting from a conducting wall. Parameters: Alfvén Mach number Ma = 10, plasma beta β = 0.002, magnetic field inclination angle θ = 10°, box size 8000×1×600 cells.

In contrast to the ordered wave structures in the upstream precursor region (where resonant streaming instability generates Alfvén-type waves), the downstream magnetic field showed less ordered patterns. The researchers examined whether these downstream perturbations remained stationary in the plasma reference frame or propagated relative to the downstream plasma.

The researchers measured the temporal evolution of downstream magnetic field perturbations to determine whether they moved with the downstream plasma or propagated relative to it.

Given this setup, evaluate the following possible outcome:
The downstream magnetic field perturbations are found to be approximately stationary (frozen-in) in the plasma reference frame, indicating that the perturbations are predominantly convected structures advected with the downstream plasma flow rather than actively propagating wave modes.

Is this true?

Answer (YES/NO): YES